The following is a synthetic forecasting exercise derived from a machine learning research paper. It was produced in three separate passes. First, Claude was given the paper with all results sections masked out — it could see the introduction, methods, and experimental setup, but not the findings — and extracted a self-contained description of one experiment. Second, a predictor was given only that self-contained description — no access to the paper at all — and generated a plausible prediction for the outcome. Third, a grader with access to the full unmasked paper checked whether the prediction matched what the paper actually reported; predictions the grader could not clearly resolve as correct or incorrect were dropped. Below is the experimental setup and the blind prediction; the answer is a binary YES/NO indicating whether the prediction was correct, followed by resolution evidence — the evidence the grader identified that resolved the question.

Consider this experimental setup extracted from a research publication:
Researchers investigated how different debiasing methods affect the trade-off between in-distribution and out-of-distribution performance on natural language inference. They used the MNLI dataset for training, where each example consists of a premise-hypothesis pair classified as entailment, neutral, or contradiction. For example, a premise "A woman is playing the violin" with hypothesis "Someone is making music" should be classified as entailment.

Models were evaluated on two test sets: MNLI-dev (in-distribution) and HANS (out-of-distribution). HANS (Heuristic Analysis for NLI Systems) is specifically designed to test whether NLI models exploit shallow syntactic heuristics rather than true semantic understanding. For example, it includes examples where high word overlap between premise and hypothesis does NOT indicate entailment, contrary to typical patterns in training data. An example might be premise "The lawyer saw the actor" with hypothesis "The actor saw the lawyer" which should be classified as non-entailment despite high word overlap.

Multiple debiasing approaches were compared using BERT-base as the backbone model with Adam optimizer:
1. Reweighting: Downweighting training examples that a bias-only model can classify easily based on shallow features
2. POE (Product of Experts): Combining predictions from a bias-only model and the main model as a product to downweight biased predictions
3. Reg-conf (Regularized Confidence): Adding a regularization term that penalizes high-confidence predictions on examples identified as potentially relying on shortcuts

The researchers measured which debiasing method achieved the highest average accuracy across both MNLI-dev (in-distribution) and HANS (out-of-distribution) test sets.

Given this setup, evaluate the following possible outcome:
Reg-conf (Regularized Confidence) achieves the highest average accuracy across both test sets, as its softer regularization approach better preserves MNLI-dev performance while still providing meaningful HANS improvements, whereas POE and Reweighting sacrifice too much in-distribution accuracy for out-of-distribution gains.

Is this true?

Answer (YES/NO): YES